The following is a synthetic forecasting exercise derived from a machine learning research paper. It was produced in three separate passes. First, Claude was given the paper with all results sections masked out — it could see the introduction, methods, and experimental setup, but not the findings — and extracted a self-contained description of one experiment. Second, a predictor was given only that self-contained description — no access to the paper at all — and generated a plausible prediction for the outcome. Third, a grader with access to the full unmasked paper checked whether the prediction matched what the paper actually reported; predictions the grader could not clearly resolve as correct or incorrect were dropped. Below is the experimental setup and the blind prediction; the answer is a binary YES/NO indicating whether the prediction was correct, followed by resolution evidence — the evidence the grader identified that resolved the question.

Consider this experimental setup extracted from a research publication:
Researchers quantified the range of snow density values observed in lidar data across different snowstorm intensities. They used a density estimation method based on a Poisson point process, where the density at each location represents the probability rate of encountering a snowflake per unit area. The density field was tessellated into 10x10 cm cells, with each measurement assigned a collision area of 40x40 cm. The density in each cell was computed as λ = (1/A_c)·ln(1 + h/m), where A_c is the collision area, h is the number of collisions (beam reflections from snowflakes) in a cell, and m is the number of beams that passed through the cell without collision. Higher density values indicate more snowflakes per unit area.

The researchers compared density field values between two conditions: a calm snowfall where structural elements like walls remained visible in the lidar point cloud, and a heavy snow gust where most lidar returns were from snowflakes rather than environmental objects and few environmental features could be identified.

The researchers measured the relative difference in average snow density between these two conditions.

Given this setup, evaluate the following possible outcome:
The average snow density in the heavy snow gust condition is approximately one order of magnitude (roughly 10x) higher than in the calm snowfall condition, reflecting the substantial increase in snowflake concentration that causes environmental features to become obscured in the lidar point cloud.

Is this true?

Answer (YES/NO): NO